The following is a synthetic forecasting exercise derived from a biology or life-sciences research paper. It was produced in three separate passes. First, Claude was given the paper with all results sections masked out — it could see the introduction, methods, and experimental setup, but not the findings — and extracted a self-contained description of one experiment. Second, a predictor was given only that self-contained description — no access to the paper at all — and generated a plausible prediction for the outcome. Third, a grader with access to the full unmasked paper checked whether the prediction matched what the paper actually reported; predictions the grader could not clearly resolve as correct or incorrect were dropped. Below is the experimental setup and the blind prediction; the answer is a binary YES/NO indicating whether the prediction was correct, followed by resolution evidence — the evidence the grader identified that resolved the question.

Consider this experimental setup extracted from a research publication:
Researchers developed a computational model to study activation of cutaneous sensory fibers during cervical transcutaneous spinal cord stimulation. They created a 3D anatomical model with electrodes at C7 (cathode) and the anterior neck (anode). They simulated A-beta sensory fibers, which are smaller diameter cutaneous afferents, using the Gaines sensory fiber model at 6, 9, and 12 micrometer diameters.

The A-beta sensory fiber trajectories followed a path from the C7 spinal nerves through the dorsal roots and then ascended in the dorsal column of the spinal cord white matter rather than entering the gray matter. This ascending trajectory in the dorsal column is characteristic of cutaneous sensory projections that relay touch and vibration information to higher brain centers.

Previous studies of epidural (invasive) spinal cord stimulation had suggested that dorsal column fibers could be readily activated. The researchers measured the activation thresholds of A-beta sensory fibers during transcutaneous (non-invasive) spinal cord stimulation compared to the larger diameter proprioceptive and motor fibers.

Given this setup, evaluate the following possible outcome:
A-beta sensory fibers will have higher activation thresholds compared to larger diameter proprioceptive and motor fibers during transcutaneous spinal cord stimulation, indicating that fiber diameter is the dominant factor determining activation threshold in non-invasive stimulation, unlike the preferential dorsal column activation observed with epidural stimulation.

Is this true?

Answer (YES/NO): NO